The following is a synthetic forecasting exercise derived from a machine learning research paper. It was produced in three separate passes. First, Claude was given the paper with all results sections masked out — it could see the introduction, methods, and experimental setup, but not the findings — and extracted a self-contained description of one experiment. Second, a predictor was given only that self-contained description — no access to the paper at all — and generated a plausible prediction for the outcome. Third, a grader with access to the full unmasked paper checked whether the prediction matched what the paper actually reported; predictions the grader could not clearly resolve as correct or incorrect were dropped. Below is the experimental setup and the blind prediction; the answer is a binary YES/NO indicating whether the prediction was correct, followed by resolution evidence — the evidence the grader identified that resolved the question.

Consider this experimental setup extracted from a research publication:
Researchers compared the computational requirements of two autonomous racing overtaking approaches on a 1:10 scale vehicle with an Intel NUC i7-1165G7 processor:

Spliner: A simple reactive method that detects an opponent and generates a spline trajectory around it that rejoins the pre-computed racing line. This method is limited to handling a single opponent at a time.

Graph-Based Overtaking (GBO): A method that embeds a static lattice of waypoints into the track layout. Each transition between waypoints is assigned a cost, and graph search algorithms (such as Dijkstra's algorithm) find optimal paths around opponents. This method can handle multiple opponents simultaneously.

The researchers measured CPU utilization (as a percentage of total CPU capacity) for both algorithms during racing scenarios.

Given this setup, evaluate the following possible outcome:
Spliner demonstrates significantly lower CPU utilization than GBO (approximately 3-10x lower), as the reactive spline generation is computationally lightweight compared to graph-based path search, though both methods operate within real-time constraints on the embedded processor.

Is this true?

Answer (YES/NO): YES